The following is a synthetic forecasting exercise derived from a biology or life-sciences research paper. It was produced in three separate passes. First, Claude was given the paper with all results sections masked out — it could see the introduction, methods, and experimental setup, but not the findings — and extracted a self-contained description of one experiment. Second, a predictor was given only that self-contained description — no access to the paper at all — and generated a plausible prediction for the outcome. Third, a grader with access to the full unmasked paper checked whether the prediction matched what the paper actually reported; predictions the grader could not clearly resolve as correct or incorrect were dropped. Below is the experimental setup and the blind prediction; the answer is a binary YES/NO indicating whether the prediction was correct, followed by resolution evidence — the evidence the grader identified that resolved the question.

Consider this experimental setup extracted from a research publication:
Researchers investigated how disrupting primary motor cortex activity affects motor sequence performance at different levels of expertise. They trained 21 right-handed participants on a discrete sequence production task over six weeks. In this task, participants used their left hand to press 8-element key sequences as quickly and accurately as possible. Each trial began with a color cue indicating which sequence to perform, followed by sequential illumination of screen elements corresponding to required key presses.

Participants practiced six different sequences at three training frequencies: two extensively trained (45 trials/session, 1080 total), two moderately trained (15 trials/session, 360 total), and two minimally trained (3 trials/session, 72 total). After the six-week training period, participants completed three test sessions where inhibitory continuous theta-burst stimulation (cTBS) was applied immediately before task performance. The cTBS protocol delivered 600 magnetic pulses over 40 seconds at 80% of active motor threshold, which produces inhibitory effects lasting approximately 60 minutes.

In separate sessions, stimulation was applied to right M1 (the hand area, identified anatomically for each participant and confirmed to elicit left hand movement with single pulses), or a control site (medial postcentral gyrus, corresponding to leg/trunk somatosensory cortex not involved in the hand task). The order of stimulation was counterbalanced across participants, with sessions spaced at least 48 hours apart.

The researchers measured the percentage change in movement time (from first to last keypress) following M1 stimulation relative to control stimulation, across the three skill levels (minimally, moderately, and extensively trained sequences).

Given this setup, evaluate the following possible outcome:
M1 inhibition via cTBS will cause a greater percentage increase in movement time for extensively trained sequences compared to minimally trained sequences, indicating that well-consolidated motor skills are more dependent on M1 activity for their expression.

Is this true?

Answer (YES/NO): YES